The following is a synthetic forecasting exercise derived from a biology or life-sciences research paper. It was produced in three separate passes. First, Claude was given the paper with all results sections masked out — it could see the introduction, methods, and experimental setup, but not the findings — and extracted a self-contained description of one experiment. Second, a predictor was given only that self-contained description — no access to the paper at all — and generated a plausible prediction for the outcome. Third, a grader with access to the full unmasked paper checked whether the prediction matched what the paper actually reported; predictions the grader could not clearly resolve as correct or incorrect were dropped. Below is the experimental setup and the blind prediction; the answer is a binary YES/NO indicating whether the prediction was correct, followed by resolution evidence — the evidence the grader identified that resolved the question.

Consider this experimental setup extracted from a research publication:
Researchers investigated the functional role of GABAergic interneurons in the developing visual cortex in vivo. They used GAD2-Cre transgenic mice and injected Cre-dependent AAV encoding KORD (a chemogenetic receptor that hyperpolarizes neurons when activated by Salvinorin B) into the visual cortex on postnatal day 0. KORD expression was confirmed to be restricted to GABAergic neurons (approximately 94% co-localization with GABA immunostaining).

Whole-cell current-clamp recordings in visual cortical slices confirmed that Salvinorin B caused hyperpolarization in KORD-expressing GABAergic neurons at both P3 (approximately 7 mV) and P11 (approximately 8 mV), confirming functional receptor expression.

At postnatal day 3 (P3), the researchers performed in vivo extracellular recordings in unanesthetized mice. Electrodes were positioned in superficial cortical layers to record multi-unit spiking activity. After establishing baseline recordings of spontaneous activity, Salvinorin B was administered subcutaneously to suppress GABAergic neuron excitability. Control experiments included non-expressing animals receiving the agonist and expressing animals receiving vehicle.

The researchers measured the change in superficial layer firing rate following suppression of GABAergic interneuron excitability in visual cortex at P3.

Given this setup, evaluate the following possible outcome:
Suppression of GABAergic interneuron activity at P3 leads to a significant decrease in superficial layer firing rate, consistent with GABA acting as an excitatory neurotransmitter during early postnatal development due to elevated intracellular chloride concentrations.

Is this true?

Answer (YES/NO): NO